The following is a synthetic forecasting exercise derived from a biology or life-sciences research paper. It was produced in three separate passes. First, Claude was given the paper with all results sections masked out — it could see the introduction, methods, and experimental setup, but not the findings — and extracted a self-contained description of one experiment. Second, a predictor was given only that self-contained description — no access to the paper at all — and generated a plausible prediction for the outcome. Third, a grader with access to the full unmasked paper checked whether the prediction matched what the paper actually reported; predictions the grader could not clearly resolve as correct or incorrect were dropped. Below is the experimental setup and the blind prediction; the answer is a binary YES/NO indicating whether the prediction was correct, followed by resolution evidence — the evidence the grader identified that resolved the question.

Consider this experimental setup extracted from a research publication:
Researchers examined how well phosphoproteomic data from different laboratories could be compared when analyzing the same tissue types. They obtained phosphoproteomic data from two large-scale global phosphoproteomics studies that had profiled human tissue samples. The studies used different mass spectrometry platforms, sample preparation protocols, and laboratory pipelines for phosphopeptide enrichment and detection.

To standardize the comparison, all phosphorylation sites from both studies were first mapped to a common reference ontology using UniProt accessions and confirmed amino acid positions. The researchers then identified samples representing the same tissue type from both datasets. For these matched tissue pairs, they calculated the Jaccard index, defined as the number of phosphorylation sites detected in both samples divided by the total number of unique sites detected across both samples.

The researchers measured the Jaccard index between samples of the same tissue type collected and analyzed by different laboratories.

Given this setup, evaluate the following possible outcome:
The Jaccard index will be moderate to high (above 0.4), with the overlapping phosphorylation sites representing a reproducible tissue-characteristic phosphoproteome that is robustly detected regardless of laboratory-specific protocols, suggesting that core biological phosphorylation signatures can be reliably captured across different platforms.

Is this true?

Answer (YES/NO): NO